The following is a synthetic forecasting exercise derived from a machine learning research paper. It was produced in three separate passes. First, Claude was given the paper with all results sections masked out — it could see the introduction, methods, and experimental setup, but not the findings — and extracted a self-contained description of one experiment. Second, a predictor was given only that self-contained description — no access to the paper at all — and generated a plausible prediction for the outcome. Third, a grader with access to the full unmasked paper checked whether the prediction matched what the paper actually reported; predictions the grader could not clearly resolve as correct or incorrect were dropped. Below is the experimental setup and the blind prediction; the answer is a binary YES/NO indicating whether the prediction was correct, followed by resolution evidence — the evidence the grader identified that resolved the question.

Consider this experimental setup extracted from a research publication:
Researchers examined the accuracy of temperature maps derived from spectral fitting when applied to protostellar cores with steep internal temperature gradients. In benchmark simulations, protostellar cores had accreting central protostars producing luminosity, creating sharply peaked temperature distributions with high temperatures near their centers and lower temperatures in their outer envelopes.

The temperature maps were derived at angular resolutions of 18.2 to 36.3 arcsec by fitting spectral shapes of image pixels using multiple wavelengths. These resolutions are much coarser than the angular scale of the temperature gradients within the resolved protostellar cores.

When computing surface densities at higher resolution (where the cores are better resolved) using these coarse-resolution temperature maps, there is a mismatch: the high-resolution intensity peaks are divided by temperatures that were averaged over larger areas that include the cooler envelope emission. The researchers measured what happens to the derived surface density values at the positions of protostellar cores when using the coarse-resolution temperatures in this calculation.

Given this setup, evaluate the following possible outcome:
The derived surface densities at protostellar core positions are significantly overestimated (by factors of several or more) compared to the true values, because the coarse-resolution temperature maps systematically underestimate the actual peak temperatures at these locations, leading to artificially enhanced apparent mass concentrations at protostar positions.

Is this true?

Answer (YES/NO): YES